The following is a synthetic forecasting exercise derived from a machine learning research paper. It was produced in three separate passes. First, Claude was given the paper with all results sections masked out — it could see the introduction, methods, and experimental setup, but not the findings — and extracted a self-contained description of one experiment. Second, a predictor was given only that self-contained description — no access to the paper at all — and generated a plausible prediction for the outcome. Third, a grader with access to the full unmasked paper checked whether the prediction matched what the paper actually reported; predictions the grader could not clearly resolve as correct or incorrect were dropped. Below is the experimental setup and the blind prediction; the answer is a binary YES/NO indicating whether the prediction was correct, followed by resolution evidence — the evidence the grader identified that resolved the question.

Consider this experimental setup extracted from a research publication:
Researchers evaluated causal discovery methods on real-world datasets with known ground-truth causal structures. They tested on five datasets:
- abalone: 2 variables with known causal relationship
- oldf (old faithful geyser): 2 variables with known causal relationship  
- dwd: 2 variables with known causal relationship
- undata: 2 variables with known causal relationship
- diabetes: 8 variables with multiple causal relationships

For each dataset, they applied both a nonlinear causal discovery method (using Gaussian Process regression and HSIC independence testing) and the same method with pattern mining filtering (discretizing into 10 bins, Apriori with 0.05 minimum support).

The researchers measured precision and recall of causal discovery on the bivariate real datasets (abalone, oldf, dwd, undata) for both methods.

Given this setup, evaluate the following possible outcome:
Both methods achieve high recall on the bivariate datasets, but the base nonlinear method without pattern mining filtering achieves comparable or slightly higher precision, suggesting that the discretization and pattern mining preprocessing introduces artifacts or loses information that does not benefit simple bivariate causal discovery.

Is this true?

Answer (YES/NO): YES